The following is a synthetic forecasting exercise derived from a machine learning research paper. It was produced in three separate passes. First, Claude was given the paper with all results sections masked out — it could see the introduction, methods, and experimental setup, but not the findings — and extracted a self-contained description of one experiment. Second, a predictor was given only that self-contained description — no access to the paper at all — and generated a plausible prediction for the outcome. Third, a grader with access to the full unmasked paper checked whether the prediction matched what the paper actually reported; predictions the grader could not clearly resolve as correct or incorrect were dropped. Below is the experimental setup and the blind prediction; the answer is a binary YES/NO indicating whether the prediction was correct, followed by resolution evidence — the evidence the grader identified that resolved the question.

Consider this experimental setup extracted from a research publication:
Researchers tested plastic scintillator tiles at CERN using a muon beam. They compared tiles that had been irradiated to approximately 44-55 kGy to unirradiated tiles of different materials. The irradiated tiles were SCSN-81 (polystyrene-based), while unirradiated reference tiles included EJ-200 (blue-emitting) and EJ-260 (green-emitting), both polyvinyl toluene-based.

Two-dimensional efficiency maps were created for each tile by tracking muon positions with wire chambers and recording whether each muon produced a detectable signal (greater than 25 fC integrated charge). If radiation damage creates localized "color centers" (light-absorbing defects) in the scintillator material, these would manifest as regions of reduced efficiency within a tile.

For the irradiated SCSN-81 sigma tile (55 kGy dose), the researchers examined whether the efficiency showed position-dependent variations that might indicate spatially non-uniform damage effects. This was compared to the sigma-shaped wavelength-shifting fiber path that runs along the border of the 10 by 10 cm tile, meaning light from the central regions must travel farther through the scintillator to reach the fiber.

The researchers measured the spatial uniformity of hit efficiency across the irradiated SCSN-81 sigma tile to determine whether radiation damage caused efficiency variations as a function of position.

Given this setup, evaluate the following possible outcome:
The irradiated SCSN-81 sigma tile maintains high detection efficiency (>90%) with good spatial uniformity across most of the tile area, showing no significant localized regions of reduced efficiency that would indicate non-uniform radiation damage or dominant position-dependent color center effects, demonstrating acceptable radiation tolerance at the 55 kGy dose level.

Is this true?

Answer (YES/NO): YES